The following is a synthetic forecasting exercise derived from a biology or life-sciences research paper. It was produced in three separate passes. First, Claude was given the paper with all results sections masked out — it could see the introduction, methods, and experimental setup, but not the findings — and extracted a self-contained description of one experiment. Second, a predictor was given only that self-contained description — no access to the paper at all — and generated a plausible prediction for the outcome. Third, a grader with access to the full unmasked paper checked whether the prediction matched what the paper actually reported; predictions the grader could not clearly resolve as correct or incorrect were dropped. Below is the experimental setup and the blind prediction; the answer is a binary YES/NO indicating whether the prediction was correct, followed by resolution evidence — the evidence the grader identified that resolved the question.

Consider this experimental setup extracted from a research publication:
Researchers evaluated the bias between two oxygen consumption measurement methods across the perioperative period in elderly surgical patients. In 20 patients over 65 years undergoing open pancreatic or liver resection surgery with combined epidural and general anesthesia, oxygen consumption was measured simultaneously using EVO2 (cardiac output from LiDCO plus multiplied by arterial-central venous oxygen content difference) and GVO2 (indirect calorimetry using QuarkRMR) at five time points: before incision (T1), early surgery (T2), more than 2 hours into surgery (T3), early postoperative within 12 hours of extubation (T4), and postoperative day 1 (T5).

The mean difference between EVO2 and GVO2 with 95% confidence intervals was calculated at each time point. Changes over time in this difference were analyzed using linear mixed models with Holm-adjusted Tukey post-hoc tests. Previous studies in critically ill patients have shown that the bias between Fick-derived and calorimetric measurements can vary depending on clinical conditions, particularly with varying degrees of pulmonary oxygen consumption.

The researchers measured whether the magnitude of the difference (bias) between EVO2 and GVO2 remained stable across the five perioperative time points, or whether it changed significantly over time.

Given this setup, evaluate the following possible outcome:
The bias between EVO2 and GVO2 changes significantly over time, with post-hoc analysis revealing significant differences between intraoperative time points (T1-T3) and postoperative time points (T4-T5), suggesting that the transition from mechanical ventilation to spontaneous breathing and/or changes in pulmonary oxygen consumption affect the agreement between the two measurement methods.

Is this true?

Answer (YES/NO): NO